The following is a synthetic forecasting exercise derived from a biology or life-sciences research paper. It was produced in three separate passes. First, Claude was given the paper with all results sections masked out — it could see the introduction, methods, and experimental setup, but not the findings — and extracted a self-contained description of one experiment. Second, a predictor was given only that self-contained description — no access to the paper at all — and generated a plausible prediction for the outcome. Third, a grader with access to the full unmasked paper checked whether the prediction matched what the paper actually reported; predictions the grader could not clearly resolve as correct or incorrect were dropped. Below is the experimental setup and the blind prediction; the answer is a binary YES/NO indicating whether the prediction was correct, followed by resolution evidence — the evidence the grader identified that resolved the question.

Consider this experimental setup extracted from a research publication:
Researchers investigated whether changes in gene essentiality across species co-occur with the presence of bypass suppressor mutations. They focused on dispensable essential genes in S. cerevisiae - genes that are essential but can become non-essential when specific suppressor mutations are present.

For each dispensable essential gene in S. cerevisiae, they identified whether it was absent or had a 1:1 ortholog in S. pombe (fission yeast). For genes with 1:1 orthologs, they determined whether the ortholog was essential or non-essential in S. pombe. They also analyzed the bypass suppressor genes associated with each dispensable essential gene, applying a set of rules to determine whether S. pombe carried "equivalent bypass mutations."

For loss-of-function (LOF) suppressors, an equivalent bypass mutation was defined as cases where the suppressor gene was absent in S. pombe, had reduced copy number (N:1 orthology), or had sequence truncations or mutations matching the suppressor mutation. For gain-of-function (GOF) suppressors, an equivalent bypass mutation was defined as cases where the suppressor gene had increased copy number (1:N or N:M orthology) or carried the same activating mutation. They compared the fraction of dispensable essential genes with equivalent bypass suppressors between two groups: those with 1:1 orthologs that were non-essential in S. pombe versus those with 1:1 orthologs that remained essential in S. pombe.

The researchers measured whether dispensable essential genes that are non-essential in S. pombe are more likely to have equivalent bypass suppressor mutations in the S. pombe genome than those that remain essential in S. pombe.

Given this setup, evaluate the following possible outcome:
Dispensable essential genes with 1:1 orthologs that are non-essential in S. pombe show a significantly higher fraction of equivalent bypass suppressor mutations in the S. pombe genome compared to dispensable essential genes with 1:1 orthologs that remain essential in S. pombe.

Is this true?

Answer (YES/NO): YES